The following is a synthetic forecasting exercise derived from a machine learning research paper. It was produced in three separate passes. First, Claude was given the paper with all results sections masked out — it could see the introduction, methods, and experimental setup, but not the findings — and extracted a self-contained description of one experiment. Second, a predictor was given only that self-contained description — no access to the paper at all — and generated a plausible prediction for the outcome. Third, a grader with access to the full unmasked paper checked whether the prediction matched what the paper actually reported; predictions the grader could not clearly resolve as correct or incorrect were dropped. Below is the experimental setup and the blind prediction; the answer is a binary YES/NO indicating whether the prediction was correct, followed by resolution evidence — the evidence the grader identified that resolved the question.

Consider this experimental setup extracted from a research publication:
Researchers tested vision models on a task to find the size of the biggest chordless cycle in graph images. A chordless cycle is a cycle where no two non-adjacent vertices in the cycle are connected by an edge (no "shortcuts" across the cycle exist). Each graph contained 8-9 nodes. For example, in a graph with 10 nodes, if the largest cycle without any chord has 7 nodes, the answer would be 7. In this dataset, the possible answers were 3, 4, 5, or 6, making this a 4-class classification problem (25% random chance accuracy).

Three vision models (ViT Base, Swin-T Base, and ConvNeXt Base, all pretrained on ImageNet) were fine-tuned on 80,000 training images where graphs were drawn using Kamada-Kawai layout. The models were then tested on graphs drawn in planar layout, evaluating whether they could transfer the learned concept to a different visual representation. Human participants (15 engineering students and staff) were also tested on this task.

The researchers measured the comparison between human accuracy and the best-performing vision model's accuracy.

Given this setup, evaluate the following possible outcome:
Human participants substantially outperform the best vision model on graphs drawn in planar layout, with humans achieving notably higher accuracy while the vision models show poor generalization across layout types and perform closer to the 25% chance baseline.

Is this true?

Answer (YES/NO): YES